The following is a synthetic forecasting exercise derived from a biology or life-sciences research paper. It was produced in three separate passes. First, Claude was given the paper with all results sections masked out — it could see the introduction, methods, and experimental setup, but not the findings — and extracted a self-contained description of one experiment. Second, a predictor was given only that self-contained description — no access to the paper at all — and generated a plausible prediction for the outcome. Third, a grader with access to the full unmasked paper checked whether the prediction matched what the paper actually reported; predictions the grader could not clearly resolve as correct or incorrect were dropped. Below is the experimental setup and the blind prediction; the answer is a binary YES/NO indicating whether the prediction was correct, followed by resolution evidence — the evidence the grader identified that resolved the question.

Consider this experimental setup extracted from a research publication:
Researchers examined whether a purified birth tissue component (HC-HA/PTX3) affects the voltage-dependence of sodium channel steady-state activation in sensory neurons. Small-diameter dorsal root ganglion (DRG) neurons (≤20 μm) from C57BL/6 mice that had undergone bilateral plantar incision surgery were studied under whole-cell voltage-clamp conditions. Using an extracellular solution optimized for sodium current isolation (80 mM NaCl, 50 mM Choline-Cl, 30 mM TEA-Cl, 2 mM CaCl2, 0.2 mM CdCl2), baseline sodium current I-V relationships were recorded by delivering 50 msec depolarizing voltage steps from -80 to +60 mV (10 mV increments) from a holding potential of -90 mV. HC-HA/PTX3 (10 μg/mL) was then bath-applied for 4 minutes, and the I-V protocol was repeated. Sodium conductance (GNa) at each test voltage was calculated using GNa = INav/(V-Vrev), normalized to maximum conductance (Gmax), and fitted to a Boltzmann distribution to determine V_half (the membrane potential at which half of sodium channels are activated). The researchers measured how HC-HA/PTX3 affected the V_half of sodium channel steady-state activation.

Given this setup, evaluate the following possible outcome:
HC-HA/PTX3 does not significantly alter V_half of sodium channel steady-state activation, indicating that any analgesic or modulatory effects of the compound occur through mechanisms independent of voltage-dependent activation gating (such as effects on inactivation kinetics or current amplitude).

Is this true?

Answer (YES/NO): YES